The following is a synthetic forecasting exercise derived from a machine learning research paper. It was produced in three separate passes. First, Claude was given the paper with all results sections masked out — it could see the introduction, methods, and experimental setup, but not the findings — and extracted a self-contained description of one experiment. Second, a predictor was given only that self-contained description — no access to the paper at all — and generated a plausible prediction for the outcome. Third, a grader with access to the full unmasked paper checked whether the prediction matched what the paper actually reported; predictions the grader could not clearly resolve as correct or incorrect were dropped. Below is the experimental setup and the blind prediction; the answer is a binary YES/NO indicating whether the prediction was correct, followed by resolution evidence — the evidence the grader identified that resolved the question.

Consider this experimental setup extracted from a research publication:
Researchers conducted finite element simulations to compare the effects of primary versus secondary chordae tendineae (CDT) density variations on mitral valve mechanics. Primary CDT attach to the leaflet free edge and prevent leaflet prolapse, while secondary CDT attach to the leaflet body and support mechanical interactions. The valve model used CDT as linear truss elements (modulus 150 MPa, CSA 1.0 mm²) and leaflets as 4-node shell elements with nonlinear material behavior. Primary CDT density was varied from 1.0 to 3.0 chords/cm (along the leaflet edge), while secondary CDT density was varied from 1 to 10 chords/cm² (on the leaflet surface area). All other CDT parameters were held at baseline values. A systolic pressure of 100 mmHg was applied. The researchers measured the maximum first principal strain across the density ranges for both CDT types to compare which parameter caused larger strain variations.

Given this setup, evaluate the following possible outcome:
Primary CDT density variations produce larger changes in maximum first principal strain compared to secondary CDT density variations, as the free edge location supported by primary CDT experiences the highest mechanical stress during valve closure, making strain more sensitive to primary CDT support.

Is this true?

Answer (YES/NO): YES